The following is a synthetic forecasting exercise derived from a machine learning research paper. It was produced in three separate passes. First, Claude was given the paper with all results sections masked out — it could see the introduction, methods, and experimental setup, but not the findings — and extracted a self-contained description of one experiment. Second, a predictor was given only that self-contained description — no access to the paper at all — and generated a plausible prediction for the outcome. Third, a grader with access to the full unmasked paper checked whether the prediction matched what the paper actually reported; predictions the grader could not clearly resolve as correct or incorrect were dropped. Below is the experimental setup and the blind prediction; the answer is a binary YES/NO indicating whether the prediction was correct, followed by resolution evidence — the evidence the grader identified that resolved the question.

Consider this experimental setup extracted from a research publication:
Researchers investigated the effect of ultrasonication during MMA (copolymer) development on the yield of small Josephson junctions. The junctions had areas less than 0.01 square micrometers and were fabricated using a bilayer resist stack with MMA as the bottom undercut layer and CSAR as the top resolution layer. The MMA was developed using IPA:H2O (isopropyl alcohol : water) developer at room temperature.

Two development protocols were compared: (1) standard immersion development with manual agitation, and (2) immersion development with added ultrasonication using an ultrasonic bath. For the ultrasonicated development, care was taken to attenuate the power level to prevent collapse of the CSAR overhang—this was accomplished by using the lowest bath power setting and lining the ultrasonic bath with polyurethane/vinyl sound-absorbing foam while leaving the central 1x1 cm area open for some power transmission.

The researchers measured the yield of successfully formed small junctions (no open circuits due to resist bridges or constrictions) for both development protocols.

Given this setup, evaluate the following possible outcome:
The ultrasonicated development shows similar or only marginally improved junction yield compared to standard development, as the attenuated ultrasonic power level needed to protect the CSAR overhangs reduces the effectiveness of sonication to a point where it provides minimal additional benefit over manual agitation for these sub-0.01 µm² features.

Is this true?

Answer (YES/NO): NO